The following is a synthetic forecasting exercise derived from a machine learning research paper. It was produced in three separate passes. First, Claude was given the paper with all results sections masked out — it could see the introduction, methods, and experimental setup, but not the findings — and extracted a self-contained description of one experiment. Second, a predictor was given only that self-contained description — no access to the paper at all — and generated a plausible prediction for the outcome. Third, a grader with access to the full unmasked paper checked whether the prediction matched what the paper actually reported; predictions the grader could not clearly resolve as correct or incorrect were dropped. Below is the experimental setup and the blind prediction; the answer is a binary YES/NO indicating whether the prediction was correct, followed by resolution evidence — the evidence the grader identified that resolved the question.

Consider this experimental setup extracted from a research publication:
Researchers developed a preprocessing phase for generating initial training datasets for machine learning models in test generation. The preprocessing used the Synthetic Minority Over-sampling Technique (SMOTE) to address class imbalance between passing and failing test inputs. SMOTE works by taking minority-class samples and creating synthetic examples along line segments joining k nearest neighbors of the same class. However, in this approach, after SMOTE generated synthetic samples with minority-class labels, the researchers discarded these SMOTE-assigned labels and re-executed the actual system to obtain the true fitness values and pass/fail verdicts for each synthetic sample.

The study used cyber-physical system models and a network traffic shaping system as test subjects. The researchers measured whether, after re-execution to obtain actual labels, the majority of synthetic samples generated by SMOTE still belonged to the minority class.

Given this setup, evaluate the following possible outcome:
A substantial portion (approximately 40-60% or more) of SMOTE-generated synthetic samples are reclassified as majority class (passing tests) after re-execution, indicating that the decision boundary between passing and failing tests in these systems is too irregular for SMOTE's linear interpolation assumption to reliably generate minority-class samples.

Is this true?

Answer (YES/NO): NO